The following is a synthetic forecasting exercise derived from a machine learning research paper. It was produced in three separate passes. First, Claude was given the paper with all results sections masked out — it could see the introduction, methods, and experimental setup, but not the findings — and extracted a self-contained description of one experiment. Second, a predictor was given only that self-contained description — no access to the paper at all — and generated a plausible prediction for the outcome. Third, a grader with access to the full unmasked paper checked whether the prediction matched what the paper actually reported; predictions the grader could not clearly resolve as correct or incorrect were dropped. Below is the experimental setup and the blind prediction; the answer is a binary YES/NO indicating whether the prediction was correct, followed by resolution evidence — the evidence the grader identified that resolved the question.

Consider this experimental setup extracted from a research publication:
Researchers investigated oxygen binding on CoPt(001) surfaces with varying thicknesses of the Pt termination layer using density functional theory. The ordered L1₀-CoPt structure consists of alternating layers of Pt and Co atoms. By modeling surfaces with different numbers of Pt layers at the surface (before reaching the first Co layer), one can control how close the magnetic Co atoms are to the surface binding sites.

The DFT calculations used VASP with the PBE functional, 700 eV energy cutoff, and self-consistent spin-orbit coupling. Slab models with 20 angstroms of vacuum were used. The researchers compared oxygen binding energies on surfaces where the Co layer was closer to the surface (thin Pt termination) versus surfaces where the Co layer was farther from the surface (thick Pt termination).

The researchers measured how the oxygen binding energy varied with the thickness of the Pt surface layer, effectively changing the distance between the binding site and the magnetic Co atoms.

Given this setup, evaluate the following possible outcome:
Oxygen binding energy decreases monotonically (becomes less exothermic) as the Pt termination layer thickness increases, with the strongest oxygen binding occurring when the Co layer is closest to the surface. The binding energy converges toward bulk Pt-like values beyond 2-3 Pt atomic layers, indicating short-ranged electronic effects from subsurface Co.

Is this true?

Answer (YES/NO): YES